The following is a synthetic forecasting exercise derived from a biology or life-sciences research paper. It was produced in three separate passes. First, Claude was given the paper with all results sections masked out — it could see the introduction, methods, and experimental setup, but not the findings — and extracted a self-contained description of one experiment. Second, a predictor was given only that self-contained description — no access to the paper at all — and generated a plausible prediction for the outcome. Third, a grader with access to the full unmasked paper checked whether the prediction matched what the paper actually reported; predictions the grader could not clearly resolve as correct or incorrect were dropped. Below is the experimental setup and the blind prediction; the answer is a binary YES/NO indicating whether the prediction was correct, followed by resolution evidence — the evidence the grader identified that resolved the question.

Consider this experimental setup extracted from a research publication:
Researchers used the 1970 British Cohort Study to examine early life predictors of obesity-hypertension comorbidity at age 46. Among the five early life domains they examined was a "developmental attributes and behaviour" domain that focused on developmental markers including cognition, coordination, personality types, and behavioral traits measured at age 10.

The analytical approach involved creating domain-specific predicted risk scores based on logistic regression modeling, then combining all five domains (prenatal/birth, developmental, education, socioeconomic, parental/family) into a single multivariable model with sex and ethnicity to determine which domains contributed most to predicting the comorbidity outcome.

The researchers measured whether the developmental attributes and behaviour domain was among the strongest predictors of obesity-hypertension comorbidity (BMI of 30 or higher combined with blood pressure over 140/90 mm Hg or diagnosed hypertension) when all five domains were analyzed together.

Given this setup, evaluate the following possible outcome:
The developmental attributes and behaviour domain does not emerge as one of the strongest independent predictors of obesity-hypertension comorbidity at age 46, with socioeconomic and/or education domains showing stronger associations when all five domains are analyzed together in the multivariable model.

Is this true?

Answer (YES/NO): YES